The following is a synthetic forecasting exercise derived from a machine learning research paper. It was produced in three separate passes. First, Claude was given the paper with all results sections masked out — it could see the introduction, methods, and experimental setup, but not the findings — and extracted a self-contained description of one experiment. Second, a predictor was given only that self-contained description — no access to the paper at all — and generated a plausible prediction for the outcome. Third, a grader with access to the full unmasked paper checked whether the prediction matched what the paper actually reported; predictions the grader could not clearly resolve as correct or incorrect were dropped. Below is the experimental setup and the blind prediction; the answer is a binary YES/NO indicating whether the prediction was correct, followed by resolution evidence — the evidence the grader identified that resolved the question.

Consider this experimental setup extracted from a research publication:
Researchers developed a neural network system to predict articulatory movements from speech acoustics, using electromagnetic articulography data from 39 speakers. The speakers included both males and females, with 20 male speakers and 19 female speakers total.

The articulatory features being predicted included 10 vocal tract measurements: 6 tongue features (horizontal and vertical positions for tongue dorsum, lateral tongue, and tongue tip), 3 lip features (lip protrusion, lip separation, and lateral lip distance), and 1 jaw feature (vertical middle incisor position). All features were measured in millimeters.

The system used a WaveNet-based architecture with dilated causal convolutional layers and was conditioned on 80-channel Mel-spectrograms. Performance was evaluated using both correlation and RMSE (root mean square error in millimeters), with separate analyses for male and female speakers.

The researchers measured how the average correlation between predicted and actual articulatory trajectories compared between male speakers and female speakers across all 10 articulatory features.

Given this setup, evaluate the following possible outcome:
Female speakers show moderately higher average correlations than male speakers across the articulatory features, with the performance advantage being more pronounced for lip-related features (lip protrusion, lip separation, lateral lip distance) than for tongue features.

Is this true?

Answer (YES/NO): NO